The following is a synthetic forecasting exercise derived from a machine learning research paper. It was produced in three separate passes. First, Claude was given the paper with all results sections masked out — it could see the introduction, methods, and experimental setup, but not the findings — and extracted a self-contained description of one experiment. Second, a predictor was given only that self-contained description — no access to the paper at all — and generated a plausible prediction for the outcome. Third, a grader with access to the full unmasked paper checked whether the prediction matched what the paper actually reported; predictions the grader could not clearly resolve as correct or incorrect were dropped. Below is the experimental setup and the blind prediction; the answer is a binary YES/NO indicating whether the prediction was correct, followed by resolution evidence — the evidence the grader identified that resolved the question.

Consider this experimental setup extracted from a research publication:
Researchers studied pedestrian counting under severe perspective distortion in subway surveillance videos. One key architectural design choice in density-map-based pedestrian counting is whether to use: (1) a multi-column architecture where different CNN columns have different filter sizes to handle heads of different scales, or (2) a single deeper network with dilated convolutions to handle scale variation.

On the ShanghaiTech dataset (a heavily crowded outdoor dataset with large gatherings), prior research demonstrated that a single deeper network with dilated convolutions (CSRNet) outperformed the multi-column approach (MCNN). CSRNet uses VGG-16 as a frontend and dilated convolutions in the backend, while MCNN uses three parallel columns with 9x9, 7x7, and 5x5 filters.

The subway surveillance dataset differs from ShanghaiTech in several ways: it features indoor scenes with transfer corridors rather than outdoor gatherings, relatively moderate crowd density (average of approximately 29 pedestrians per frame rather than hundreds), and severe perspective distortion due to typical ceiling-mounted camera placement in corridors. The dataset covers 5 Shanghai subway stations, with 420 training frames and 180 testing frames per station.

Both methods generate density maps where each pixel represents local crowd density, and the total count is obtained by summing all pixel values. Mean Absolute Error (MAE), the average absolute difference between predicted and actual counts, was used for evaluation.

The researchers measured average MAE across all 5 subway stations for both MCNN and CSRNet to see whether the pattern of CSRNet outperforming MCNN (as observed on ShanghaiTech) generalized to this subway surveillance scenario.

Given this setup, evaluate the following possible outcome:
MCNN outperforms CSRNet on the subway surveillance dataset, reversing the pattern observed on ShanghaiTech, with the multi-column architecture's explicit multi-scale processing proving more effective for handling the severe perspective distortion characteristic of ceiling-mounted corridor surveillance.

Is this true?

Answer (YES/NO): YES